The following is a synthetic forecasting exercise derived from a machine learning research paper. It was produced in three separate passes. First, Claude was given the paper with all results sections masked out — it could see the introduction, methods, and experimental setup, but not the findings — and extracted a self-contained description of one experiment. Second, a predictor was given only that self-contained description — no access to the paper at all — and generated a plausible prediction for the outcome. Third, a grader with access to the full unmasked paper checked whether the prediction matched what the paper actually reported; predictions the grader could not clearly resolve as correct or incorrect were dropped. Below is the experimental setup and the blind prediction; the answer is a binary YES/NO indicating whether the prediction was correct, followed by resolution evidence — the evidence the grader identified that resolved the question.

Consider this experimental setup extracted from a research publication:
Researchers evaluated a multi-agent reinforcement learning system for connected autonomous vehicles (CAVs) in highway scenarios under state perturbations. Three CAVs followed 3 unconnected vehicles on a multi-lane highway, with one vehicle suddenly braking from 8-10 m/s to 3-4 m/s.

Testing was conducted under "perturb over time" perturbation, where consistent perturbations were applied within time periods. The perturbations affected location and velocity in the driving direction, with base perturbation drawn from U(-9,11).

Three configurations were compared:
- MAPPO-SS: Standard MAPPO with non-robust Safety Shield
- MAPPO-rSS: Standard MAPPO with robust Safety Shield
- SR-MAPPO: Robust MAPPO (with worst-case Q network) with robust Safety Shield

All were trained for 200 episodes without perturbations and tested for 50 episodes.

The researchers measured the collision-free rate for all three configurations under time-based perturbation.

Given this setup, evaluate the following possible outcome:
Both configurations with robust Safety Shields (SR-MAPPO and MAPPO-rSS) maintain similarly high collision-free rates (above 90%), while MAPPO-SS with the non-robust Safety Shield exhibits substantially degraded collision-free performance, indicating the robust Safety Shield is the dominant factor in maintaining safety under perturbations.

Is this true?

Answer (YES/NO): YES